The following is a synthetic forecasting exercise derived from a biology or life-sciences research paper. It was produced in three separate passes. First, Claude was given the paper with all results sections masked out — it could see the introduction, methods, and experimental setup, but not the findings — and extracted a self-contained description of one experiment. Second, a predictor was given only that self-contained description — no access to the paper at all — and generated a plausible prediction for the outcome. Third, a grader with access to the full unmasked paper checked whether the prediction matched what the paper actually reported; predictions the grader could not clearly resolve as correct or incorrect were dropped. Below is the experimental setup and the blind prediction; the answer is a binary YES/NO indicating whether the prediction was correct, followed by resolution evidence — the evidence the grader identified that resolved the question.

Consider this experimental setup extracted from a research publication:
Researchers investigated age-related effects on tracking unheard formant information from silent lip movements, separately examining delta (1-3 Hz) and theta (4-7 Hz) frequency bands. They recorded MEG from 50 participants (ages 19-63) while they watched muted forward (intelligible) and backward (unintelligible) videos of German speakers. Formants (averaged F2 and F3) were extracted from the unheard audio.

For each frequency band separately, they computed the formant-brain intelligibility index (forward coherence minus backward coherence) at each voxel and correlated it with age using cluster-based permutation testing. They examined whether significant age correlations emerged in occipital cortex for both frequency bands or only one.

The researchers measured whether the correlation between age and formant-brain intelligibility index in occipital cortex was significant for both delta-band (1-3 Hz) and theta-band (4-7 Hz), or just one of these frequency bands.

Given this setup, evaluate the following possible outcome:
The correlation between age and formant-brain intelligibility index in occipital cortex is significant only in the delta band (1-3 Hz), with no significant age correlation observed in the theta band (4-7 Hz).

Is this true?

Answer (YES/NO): NO